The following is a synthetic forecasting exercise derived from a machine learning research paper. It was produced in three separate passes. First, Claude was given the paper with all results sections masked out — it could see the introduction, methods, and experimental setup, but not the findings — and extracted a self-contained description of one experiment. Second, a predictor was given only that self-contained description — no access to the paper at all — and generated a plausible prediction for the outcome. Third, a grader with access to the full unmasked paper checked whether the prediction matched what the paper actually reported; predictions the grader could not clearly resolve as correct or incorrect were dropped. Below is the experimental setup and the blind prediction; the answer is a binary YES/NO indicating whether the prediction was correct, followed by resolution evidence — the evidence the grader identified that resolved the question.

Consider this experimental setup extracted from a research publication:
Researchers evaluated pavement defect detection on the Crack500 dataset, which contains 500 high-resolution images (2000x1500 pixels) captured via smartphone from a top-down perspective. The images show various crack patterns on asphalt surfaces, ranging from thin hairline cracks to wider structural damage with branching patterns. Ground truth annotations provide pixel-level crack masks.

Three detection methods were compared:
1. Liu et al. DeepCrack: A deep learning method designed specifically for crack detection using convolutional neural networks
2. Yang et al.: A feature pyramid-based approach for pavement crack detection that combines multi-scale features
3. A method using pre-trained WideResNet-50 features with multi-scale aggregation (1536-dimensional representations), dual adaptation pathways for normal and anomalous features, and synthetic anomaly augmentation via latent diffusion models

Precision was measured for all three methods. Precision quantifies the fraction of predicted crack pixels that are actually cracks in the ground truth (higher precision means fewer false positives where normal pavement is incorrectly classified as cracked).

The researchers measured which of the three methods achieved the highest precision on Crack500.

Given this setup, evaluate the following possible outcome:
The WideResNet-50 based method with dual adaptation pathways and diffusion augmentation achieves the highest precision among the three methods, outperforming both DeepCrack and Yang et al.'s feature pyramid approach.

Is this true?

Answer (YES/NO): NO